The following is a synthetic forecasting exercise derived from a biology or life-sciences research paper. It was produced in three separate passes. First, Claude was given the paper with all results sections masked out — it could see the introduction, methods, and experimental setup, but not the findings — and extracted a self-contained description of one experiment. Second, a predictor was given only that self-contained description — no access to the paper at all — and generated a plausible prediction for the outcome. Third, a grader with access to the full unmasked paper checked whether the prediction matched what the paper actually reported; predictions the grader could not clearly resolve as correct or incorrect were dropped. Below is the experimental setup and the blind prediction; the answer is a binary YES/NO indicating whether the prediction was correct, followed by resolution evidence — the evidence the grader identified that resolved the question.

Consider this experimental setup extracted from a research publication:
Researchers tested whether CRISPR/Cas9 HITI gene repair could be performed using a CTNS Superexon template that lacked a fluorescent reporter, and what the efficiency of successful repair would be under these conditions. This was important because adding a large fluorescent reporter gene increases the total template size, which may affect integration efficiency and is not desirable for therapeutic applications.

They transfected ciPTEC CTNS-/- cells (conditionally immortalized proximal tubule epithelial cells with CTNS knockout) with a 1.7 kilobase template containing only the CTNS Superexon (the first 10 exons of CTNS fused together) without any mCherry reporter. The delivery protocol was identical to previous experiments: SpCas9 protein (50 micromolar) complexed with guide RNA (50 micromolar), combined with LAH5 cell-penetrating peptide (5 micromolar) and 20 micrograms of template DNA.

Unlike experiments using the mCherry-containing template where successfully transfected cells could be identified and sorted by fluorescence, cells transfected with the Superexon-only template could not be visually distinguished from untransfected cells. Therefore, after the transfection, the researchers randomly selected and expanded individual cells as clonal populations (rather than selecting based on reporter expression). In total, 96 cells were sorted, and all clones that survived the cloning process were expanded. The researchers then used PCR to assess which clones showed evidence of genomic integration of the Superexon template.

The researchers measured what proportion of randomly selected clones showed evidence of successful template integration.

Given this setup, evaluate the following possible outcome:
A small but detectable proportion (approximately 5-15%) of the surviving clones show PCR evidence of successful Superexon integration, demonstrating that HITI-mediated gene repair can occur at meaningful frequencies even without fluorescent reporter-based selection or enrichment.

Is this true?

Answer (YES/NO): NO